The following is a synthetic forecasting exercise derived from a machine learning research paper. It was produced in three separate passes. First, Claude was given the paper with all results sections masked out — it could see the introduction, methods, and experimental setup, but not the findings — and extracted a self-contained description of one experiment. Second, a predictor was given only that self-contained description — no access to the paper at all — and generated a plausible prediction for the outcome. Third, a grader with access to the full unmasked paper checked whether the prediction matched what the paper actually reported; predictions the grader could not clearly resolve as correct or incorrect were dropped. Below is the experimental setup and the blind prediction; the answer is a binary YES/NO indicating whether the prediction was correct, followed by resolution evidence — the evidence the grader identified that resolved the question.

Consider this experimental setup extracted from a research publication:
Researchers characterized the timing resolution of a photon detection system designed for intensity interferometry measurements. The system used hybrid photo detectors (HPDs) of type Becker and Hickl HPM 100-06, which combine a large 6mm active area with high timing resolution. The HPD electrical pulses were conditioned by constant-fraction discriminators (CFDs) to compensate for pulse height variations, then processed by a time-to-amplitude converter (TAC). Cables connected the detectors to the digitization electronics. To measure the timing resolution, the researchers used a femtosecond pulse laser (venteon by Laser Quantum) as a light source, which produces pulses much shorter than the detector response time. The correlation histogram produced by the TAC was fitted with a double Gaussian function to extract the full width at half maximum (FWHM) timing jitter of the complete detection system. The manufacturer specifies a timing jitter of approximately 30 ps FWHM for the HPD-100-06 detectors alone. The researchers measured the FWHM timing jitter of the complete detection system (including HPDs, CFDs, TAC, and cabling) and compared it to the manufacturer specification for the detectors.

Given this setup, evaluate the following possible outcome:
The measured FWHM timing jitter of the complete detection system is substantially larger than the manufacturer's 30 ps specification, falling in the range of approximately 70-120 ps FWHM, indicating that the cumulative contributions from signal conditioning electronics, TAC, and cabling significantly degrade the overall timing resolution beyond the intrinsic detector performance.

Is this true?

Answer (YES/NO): NO